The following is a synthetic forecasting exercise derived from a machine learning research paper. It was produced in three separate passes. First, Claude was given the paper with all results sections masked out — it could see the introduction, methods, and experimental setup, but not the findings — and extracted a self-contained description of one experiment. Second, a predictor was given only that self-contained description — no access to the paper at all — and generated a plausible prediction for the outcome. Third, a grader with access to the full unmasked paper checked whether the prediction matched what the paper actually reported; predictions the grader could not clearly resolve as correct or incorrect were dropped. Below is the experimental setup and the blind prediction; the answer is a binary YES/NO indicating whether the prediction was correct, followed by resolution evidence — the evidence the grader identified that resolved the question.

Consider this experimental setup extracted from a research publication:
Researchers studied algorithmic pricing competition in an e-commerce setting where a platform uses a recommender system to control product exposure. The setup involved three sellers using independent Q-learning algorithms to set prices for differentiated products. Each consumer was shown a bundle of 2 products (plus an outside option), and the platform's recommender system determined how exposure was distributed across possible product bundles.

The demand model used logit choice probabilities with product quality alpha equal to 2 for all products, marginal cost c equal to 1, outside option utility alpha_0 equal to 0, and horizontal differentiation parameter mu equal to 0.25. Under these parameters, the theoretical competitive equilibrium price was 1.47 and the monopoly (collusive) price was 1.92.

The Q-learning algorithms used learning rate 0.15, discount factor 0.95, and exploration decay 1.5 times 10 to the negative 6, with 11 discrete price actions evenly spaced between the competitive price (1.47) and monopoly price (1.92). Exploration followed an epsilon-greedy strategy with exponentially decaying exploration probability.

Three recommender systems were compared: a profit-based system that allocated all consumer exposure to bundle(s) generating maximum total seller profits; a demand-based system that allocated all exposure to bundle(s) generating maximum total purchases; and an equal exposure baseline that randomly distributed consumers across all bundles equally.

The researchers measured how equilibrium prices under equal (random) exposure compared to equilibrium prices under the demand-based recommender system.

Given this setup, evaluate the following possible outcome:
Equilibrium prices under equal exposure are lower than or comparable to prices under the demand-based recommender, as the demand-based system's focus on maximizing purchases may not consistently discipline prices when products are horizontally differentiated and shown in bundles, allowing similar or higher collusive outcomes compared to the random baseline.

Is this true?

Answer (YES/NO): NO